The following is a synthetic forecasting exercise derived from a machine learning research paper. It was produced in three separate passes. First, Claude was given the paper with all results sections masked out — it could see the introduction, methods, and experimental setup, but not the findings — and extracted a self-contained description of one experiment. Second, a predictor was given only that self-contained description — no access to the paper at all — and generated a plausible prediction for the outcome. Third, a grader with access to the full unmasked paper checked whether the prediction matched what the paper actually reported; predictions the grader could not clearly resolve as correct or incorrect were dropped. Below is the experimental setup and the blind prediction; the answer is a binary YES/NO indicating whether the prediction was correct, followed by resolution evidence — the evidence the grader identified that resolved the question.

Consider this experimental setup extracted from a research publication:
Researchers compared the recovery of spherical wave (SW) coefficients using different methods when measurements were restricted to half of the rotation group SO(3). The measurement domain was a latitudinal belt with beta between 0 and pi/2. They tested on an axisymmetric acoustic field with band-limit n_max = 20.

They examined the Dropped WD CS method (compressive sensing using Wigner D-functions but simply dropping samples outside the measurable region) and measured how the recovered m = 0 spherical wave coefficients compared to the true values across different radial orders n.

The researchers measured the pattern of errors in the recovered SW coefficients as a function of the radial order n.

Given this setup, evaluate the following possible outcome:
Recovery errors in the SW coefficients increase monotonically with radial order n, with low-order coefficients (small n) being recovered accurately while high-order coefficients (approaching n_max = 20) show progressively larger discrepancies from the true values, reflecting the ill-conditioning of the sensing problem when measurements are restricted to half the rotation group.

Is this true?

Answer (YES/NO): NO